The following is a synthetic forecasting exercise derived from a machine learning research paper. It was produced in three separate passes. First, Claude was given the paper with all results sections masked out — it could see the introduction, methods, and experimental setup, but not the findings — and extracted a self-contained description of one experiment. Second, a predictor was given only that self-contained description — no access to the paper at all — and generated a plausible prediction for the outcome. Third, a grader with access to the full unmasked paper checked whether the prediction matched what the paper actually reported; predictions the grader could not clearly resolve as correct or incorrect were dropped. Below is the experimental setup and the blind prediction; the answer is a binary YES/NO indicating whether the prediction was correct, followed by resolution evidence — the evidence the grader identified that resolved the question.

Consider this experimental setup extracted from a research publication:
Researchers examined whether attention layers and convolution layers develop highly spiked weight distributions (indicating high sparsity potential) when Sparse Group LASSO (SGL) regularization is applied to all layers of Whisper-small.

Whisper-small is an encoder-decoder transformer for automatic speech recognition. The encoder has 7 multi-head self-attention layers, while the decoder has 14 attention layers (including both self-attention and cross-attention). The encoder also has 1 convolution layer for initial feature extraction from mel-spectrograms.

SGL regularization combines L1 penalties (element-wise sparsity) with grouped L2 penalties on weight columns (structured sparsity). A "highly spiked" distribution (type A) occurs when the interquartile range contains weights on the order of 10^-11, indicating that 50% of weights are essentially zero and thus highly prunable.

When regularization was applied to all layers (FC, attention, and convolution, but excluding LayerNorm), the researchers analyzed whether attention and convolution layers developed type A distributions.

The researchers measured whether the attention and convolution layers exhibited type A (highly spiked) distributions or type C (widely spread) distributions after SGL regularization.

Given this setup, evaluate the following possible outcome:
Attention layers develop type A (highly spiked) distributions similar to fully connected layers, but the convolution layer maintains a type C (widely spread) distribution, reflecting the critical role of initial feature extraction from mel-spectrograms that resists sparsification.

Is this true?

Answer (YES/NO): NO